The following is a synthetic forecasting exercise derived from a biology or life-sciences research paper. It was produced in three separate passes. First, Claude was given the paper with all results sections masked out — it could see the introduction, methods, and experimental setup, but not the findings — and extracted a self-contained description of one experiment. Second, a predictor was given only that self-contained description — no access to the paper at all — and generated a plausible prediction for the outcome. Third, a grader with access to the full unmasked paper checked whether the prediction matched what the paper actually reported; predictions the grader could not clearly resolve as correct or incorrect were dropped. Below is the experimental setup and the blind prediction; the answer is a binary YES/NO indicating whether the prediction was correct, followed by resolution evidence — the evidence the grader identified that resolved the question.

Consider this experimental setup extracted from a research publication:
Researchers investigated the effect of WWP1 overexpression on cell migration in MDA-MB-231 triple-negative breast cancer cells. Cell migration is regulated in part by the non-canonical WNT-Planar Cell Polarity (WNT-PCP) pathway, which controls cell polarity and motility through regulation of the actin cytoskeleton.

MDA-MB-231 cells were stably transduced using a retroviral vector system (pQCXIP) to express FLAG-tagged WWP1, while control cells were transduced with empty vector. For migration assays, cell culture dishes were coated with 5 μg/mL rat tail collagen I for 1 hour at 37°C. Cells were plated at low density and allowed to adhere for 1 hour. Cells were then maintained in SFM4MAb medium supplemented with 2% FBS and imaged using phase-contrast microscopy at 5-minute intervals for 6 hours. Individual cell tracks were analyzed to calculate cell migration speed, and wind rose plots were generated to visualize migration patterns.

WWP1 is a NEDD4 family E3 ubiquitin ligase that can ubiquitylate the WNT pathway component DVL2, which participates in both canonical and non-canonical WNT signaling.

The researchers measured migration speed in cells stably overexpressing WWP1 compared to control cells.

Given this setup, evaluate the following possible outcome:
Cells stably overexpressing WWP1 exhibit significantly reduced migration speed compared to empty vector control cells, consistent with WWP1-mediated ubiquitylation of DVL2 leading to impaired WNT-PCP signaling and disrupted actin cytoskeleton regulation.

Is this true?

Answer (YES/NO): NO